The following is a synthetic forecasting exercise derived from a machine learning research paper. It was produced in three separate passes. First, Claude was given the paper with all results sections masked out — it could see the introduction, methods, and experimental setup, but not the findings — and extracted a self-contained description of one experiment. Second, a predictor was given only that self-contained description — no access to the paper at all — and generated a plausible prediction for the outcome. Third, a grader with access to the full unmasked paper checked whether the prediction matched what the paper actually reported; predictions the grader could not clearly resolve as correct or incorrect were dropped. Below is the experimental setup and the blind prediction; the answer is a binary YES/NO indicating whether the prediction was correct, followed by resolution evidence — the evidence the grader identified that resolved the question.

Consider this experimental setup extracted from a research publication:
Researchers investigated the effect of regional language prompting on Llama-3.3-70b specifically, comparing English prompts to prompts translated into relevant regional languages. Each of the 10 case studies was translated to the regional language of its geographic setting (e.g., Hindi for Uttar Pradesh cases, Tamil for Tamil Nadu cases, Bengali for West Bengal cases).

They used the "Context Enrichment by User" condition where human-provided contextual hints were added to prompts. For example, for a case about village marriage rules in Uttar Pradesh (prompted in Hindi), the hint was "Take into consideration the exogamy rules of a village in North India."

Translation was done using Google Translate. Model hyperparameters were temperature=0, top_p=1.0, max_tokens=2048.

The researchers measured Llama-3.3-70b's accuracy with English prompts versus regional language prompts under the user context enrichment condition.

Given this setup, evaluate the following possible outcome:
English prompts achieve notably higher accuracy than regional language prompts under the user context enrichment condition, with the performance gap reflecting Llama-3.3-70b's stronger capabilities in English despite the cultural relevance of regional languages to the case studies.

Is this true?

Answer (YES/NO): NO